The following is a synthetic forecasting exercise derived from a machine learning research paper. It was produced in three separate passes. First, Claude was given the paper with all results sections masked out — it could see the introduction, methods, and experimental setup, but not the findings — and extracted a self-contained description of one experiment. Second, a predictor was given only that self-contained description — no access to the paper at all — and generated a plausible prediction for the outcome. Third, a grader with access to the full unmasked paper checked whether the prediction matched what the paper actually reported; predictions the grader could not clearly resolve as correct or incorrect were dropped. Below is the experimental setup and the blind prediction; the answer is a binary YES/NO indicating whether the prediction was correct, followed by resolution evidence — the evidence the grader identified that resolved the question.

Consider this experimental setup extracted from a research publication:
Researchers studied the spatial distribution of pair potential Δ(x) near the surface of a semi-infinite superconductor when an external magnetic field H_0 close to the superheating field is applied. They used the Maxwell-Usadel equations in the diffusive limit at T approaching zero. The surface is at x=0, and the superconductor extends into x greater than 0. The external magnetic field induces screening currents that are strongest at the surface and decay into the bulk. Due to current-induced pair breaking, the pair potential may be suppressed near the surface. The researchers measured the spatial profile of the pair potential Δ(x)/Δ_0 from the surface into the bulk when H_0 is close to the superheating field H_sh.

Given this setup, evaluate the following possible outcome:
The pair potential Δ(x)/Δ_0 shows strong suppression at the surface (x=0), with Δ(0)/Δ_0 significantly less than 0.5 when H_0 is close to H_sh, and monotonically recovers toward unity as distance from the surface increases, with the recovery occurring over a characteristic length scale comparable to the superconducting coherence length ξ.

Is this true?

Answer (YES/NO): NO